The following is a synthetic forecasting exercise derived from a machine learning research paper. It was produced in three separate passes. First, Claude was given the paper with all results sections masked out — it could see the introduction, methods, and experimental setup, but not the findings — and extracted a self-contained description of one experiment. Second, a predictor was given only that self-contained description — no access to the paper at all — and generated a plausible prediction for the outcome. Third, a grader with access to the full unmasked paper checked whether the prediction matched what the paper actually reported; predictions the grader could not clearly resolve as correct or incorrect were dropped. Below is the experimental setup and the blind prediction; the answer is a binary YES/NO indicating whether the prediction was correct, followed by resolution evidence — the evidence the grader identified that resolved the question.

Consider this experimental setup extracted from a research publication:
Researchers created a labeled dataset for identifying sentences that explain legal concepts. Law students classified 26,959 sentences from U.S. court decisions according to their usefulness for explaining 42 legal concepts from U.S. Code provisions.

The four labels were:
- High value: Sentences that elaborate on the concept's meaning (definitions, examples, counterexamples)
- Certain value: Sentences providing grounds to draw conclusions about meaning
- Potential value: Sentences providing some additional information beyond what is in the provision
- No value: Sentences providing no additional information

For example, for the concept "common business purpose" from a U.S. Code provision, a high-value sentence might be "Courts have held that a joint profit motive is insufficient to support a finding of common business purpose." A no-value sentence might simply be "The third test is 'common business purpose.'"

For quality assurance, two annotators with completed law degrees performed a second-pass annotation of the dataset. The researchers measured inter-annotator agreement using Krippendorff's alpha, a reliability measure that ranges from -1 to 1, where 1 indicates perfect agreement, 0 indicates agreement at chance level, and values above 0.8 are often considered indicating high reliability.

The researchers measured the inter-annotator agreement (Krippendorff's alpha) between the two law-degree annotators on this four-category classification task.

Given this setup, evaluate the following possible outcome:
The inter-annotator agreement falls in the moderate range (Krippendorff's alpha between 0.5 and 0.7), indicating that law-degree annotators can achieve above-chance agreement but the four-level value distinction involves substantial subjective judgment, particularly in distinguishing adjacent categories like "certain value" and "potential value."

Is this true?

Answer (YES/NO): NO